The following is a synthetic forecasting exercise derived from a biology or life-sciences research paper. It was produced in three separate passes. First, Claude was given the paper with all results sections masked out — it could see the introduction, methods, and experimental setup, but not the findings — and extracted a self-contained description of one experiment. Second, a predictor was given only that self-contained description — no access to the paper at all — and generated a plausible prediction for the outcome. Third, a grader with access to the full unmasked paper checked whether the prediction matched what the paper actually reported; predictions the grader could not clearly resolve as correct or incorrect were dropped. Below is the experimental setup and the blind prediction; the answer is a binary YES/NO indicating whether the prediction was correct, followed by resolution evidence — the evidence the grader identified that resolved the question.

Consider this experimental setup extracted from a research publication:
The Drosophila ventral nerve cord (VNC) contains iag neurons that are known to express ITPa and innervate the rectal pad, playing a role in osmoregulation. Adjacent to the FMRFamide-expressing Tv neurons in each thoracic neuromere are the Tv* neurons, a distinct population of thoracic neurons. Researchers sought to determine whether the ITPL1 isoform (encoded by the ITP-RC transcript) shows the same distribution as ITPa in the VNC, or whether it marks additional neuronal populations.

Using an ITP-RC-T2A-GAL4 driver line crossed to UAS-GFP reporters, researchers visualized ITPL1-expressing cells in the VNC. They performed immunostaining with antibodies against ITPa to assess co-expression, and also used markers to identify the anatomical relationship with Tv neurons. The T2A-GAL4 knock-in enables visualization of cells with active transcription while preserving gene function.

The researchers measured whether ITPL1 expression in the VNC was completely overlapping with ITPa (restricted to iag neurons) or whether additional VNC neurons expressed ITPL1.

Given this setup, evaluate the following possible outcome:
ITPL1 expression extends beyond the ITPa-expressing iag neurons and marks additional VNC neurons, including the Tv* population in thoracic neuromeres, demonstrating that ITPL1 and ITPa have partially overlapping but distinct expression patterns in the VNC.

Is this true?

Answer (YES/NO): YES